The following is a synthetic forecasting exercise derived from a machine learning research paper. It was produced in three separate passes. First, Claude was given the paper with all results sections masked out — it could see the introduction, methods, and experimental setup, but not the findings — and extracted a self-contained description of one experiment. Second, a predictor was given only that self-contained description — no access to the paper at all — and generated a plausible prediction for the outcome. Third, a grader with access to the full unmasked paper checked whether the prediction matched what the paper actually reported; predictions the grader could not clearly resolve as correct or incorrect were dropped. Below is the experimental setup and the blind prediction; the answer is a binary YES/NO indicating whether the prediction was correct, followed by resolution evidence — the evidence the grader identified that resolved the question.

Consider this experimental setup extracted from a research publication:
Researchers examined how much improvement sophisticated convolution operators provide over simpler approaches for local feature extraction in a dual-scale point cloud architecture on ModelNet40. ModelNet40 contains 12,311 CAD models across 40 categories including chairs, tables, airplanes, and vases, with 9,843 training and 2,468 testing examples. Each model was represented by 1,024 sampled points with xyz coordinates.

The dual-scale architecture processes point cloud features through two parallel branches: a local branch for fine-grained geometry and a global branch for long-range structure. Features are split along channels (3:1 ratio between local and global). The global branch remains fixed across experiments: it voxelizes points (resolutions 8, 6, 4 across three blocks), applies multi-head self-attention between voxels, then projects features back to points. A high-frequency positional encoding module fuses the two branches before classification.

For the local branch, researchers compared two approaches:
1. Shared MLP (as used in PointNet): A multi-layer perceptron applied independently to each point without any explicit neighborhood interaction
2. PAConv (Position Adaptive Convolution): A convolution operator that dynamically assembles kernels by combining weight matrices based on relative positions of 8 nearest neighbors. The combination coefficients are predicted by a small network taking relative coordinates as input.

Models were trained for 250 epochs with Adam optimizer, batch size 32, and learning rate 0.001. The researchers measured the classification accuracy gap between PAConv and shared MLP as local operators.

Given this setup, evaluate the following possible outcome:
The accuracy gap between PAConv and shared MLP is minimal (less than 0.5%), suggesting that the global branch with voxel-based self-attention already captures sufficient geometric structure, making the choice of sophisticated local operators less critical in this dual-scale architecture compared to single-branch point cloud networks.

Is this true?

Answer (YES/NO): NO